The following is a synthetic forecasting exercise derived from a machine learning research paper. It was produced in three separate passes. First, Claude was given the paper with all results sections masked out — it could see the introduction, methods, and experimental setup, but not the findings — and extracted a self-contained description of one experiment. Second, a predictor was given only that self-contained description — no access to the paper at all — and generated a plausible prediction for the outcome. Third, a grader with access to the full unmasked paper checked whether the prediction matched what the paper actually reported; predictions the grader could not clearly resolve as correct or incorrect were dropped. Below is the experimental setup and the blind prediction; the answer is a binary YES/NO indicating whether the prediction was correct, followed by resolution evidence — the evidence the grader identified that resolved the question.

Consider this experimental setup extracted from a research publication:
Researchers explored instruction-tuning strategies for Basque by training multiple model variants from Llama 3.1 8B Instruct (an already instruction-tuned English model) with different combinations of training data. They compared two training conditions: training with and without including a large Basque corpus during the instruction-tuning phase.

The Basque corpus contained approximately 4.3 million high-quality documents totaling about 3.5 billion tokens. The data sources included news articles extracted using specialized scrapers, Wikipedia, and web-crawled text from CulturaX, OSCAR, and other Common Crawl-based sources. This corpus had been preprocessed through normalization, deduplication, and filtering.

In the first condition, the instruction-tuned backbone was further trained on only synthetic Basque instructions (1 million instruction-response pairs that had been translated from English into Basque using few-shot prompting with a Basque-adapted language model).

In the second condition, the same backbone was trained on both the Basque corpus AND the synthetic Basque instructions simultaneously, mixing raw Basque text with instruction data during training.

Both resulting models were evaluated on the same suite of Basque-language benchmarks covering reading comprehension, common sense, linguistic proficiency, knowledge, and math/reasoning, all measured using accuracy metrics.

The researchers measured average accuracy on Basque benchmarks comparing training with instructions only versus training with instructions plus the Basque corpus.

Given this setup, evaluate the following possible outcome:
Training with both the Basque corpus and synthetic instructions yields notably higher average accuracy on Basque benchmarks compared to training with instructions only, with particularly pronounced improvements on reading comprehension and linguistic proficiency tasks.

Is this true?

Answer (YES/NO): NO